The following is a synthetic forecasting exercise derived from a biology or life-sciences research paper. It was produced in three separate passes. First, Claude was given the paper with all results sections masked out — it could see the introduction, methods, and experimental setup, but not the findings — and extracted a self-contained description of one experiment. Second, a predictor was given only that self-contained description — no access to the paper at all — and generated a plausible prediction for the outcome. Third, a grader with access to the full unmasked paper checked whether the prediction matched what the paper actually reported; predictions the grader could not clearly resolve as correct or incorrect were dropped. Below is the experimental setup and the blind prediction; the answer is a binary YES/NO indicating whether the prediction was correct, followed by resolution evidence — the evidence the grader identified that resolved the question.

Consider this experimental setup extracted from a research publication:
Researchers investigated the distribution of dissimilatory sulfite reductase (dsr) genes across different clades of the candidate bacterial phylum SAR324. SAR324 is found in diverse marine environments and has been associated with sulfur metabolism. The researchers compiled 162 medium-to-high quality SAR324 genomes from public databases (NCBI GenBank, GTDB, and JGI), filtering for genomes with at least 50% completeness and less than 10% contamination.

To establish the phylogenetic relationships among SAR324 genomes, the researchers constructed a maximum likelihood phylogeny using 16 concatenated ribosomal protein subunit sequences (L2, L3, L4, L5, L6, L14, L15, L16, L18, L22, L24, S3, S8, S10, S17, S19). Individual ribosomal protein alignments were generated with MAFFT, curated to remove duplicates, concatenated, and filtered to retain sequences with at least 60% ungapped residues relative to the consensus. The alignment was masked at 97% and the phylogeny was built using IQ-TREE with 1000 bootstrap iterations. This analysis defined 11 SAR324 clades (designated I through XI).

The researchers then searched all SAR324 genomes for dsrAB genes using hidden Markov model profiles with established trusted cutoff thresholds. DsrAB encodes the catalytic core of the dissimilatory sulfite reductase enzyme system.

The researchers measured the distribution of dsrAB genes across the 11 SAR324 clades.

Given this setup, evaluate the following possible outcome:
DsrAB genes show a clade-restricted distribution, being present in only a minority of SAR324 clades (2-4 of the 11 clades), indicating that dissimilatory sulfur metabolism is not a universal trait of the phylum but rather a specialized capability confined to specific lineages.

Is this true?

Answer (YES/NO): NO